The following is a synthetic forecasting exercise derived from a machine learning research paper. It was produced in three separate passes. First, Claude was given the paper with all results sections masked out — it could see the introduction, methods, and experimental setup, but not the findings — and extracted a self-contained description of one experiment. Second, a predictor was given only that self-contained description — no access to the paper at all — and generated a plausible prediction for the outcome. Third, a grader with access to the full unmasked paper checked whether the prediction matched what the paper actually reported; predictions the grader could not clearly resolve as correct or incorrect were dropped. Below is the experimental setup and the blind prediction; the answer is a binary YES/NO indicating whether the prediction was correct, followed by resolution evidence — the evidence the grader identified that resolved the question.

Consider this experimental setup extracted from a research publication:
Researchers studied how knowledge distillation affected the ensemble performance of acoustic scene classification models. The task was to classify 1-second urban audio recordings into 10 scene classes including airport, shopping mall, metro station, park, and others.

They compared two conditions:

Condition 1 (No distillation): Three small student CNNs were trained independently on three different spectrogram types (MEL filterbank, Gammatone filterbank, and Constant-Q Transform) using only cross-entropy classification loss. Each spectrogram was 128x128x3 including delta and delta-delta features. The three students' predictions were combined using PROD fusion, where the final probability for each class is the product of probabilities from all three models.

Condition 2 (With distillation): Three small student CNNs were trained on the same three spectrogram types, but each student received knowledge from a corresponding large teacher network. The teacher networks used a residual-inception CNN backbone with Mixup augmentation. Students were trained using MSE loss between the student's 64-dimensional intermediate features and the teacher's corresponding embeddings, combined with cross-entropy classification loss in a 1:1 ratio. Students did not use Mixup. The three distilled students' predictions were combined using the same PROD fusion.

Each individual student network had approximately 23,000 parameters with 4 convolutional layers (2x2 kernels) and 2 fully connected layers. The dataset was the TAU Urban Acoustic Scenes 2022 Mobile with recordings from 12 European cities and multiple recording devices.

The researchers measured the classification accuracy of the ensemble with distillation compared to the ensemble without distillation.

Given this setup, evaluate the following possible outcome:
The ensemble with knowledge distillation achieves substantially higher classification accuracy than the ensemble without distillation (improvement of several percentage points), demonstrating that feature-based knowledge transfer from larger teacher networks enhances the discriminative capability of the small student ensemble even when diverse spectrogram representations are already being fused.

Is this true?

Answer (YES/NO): NO